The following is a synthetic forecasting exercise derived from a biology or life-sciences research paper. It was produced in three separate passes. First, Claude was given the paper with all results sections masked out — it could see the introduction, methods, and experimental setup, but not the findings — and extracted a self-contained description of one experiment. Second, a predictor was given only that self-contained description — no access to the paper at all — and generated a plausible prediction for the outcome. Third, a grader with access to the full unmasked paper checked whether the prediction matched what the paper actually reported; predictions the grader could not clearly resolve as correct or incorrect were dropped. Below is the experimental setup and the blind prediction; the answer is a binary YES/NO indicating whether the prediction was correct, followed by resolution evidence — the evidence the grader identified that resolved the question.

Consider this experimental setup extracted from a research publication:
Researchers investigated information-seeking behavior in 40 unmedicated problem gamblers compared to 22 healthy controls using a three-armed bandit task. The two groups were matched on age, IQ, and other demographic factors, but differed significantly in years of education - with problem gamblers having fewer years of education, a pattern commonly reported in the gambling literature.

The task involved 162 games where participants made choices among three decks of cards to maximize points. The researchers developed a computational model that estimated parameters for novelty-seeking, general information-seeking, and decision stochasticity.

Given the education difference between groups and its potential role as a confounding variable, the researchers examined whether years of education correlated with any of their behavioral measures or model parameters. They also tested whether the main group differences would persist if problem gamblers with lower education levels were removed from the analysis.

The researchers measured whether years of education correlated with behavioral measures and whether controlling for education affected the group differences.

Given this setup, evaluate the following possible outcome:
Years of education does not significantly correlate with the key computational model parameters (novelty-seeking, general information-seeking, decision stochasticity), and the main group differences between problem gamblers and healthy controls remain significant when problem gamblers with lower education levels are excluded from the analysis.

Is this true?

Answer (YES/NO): YES